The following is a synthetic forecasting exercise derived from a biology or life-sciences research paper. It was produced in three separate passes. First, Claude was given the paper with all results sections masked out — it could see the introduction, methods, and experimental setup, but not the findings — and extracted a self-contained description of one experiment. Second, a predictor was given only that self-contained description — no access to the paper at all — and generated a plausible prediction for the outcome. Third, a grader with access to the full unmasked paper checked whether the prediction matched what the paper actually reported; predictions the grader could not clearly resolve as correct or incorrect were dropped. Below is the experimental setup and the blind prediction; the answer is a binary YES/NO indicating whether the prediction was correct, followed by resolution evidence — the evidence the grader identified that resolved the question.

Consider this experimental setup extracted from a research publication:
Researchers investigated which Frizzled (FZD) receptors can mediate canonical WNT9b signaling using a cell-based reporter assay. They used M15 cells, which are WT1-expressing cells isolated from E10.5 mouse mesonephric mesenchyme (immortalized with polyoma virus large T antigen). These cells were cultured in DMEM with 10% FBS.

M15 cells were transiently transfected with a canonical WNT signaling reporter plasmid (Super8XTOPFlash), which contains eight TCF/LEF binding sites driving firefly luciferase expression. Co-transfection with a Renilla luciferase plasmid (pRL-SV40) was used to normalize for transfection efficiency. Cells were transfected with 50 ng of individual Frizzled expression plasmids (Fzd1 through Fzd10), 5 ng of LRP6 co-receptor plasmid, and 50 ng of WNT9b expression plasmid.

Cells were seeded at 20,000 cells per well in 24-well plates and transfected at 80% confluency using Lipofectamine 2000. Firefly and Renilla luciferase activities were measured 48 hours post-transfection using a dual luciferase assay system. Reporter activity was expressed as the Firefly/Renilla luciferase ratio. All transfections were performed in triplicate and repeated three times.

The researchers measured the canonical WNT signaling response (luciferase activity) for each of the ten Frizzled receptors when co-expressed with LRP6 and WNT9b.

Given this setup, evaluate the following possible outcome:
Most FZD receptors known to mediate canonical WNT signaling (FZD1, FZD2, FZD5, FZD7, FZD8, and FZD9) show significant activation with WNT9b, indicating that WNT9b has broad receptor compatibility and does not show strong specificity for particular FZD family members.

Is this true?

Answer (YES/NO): NO